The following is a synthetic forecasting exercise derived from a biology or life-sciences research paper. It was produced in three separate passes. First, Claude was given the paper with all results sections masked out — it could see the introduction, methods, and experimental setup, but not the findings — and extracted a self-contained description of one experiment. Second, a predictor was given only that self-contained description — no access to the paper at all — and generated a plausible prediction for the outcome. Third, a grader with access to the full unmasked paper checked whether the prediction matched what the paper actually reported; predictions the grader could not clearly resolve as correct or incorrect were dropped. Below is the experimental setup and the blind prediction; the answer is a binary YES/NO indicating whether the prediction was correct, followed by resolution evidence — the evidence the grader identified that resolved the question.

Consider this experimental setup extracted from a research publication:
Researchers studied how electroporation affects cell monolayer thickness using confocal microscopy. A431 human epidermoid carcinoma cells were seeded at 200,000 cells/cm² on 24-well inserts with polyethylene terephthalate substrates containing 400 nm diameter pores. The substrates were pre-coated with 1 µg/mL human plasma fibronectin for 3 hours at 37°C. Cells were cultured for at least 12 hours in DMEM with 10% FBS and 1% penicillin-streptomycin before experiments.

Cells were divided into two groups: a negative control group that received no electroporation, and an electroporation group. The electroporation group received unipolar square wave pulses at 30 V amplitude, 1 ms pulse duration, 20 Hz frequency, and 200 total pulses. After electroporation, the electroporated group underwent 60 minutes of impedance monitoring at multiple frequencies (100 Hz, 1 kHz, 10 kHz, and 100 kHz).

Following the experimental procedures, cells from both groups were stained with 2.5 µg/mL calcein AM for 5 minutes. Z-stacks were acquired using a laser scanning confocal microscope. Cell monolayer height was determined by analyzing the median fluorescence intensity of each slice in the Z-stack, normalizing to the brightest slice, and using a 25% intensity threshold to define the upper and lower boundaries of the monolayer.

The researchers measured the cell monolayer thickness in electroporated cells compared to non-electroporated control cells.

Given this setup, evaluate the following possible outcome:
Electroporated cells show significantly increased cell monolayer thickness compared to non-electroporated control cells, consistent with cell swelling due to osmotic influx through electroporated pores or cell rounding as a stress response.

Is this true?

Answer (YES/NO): NO